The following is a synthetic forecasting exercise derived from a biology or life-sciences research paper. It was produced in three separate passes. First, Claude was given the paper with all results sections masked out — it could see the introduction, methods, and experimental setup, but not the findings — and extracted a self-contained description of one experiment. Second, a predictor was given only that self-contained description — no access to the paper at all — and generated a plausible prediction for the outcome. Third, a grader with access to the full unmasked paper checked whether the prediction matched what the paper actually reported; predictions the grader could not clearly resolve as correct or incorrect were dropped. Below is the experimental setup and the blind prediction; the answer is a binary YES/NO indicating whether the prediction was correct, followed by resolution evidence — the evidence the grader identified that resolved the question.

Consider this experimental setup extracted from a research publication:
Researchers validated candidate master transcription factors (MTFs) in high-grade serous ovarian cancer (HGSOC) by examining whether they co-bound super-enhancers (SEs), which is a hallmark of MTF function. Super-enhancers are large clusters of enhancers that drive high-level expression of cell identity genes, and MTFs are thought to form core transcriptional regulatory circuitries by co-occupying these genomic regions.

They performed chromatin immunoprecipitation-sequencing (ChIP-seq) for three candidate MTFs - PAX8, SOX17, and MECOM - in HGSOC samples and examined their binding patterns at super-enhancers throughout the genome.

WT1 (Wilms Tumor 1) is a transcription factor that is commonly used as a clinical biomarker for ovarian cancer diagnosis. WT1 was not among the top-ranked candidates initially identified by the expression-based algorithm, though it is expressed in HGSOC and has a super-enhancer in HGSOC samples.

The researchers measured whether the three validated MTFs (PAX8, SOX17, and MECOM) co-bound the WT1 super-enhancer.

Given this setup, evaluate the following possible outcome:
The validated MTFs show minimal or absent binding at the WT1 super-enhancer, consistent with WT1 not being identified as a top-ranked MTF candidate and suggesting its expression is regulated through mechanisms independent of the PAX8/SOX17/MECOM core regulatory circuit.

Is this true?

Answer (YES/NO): NO